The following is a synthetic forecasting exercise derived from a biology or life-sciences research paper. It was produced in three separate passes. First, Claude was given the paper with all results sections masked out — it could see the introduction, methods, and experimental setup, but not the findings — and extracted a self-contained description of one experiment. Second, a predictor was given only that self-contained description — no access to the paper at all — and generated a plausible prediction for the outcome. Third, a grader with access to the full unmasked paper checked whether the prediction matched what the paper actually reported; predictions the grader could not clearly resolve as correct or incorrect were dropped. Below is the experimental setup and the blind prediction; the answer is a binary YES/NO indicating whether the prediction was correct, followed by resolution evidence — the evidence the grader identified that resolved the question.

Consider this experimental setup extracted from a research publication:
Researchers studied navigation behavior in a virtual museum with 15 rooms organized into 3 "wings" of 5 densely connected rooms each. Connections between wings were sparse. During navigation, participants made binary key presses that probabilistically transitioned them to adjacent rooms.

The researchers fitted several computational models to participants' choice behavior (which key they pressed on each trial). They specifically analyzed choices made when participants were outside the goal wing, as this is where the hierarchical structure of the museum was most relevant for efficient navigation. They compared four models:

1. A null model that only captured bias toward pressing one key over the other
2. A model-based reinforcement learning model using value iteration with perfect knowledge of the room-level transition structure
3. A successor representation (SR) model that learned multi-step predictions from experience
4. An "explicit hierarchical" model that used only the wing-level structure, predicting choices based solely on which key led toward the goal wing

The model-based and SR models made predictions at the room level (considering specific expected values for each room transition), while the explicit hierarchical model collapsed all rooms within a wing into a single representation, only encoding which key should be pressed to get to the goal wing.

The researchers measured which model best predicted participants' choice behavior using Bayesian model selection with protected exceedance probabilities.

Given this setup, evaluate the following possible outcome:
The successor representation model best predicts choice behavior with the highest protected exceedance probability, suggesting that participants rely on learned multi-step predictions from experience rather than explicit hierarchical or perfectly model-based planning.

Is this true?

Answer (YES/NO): NO